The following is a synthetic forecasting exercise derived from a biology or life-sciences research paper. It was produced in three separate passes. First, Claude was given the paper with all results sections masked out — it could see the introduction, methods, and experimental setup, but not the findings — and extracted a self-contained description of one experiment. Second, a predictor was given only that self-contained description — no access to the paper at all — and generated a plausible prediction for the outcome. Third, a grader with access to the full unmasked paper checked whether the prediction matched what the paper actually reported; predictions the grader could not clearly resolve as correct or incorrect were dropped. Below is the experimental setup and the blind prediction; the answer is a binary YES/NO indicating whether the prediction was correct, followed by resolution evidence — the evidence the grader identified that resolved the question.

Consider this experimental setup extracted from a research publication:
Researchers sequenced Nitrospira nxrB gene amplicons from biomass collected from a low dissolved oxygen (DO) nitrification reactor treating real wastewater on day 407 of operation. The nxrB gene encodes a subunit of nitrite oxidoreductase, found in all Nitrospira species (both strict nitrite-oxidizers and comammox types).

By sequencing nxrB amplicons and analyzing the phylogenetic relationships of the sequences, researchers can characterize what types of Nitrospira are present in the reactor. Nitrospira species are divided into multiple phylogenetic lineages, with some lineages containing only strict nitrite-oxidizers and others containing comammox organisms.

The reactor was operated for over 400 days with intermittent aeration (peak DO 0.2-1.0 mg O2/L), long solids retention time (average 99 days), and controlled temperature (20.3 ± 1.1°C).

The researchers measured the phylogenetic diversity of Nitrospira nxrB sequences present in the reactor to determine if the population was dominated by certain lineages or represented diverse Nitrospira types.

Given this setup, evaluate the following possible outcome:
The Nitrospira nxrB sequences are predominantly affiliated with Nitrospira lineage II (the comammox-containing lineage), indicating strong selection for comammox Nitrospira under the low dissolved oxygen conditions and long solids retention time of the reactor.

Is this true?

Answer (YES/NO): NO